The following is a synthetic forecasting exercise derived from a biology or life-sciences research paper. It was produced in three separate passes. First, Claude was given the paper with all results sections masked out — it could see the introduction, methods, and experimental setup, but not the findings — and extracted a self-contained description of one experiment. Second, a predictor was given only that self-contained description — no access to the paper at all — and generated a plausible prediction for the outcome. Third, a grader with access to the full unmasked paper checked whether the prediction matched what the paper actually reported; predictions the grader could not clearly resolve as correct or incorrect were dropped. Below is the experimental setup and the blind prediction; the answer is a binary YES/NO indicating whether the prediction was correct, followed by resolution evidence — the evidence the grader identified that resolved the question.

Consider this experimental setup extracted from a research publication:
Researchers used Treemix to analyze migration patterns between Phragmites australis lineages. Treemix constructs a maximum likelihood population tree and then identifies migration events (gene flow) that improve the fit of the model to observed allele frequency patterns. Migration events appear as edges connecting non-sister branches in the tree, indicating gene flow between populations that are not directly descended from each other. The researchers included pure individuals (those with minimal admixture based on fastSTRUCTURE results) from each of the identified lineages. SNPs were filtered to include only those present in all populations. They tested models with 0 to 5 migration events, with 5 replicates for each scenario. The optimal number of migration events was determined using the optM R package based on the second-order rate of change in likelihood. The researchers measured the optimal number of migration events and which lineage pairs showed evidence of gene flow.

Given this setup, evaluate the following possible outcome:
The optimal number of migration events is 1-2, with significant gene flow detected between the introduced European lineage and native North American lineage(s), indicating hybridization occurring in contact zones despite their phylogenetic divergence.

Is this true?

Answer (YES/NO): NO